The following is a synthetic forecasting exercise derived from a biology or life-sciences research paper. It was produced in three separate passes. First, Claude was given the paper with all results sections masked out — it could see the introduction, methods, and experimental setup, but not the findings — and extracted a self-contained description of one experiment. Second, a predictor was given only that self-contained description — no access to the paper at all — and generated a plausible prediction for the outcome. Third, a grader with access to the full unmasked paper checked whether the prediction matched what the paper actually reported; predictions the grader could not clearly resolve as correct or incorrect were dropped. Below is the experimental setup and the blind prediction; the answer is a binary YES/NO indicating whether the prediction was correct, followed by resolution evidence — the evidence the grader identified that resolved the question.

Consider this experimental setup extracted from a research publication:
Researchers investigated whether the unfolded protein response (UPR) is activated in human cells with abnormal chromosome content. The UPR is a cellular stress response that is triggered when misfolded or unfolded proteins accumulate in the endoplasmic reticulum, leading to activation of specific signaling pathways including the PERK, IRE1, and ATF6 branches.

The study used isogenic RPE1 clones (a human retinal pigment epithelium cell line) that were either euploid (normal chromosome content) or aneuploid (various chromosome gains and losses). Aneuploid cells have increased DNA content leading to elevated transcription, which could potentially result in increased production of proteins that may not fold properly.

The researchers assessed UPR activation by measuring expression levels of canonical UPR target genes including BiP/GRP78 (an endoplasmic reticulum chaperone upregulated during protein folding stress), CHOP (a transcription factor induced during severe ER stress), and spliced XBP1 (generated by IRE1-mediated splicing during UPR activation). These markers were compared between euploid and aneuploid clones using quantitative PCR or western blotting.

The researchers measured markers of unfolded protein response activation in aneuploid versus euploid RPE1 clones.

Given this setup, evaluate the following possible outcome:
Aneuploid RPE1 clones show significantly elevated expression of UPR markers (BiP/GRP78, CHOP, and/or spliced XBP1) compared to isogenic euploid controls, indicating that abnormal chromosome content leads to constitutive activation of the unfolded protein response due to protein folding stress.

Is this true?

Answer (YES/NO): YES